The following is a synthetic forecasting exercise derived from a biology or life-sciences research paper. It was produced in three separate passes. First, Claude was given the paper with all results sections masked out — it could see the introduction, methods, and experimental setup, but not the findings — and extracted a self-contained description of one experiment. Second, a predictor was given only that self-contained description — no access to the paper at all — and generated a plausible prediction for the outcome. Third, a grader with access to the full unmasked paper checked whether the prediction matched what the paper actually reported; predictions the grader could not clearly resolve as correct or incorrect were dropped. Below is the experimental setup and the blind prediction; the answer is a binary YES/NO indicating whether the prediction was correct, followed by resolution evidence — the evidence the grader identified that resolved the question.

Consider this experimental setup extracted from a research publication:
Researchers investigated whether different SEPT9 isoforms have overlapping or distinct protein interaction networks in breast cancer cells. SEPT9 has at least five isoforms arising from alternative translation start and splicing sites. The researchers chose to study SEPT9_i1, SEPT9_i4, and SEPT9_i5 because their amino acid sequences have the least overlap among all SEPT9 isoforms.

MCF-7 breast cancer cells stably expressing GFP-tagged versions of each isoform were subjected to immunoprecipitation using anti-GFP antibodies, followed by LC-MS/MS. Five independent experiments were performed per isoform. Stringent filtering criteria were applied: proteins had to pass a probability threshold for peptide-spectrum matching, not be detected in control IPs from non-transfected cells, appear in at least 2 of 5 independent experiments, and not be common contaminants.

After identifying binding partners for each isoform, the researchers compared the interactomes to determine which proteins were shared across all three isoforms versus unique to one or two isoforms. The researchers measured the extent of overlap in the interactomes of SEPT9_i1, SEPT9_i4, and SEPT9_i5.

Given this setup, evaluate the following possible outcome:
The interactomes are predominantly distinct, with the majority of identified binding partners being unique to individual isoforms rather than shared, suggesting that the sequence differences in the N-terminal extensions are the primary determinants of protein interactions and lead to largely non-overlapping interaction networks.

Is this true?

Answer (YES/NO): NO